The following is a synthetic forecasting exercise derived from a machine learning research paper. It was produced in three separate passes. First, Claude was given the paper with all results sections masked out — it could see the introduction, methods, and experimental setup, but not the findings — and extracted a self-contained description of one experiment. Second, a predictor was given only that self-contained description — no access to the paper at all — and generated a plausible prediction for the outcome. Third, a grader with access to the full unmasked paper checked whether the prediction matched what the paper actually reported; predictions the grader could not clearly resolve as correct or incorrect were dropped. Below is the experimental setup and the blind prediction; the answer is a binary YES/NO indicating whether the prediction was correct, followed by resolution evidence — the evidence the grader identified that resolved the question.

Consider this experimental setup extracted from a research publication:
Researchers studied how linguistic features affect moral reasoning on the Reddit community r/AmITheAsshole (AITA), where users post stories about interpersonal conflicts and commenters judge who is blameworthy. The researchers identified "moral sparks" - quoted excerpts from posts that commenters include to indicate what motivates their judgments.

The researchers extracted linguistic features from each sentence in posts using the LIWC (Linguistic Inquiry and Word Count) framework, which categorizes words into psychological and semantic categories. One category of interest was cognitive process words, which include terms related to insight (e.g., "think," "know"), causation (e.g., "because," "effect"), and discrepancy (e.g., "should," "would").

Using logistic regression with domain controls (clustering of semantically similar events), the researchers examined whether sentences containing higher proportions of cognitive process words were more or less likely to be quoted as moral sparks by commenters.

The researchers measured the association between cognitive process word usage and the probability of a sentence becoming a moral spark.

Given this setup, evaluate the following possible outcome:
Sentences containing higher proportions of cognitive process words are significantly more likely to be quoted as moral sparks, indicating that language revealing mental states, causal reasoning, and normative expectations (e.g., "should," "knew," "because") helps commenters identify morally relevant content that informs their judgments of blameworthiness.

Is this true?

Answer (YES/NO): YES